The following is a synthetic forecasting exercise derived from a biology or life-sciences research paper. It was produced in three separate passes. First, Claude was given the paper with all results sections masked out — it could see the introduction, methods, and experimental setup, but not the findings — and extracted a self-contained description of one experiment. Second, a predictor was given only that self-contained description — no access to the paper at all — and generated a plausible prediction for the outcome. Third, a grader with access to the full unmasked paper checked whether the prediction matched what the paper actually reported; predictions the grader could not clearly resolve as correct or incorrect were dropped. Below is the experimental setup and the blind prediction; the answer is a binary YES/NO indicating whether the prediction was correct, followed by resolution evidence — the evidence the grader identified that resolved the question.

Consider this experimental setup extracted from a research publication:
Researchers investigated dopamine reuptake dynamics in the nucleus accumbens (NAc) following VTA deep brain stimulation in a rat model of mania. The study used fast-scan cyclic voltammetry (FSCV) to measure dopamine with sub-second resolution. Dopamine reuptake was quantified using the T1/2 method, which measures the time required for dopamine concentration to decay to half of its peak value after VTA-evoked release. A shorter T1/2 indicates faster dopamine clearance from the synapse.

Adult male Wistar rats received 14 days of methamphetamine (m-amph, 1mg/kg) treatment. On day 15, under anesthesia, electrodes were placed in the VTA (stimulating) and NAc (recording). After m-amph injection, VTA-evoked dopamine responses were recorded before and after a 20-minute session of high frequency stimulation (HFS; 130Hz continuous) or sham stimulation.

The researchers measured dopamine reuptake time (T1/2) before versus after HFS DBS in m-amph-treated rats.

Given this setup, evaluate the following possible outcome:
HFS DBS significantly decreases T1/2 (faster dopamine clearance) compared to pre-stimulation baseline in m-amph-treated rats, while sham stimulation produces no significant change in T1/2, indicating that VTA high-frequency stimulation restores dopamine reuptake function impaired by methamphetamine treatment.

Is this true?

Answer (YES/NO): NO